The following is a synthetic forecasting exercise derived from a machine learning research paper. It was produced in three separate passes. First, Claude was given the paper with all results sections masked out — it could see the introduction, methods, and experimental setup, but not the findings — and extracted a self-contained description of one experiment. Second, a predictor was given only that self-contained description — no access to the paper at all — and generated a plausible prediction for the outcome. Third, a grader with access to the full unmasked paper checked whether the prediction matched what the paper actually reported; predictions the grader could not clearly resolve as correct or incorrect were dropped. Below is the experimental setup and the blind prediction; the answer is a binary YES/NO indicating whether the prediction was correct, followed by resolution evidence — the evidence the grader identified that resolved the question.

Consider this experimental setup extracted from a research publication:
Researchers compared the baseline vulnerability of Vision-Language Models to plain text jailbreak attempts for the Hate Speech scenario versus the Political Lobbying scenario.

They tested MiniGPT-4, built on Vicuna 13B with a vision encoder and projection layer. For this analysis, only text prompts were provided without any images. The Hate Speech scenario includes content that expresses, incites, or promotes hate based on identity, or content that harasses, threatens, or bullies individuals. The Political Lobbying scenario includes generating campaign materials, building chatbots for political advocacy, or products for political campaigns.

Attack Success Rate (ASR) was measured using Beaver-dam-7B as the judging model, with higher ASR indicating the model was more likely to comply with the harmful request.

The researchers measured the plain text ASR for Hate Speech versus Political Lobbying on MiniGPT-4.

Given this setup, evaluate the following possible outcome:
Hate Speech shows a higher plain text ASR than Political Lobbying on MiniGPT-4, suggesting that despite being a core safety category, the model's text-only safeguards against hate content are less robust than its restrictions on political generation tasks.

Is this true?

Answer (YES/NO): NO